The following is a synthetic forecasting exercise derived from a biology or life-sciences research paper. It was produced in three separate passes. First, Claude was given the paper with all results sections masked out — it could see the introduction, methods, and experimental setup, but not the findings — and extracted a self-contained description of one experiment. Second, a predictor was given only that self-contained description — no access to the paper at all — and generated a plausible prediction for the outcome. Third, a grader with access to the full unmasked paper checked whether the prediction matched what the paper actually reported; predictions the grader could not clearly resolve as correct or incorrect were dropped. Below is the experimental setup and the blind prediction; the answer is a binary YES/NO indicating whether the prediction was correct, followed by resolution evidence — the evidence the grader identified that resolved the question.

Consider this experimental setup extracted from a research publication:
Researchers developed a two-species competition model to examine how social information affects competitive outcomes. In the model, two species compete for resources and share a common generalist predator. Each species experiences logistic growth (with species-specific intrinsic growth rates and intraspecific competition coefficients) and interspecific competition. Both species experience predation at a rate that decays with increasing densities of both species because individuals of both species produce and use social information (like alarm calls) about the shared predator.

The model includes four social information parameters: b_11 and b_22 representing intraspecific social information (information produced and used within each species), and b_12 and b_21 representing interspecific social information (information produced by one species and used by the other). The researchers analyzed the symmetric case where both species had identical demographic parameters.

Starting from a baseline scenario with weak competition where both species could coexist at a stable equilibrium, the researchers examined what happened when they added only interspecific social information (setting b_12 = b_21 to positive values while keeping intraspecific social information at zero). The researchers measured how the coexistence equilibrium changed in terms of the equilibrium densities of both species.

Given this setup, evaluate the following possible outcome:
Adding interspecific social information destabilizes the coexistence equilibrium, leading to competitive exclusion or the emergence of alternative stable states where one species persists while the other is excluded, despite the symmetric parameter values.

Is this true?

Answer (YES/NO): NO